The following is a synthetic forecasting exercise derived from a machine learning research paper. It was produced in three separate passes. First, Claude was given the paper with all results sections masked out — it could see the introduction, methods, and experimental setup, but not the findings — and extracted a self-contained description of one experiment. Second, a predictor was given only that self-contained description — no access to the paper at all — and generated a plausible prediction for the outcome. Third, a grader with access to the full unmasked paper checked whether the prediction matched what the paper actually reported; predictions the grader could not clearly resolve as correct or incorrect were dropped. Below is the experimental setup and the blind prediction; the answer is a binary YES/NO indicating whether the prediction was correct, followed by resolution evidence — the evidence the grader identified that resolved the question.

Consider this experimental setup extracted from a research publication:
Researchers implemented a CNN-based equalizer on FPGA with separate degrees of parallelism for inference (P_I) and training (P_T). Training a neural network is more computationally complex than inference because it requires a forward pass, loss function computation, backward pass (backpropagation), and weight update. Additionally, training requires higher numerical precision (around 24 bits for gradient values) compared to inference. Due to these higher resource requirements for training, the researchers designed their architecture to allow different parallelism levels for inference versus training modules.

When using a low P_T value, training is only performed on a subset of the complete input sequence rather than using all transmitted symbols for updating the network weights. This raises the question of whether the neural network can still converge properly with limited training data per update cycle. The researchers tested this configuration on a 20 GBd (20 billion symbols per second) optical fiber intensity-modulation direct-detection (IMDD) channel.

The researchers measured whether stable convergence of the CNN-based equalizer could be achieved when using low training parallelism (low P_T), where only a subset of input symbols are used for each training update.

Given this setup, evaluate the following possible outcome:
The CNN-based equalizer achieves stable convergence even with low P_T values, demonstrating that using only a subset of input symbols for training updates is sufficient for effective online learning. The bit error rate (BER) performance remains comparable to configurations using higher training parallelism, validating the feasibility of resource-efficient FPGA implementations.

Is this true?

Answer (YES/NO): NO